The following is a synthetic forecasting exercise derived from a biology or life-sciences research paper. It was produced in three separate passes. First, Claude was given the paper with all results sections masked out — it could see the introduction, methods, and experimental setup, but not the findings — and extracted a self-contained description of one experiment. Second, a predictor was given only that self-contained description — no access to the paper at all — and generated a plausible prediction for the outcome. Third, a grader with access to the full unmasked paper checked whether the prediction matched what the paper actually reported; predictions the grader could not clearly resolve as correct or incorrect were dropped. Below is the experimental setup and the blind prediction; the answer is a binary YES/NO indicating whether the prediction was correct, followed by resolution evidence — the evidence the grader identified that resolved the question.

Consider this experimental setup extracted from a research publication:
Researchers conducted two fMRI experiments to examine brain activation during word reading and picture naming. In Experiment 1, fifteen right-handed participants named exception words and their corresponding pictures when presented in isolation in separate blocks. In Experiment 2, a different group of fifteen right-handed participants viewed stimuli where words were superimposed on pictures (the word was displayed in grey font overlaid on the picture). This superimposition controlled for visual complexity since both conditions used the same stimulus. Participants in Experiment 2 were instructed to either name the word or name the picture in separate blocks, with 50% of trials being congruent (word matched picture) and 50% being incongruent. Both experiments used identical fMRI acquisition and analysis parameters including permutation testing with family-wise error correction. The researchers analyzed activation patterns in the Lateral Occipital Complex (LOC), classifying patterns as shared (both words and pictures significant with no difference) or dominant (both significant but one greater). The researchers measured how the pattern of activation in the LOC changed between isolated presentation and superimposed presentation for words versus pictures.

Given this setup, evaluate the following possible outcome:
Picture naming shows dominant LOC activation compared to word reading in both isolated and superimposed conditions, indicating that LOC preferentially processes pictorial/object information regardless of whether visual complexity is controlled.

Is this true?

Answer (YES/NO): NO